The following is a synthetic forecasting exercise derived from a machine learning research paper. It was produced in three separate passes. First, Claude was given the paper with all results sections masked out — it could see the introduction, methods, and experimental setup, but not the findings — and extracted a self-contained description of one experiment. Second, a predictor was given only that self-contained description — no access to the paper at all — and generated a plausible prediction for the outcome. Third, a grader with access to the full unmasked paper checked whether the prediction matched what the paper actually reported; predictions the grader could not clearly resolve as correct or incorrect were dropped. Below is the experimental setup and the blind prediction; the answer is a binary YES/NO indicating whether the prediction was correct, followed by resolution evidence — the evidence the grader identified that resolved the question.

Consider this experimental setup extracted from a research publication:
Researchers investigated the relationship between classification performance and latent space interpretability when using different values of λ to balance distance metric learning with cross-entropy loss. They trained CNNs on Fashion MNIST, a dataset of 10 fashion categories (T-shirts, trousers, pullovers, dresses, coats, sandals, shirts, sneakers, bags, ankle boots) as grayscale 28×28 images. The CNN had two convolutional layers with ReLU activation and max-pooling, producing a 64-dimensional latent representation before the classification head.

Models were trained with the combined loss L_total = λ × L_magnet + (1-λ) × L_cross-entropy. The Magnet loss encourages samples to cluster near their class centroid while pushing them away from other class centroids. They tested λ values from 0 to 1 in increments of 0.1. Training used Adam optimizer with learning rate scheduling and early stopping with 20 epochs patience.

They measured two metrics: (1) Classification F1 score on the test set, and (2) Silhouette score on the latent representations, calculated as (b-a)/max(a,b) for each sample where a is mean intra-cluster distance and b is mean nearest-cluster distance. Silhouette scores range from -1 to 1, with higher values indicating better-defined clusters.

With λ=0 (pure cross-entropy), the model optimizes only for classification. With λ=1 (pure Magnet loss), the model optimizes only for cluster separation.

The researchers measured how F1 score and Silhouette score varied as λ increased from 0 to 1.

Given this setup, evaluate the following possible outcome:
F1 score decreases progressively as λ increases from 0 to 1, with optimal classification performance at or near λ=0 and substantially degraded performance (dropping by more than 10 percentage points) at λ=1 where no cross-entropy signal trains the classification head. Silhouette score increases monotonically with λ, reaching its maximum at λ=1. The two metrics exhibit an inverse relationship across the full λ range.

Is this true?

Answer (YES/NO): NO